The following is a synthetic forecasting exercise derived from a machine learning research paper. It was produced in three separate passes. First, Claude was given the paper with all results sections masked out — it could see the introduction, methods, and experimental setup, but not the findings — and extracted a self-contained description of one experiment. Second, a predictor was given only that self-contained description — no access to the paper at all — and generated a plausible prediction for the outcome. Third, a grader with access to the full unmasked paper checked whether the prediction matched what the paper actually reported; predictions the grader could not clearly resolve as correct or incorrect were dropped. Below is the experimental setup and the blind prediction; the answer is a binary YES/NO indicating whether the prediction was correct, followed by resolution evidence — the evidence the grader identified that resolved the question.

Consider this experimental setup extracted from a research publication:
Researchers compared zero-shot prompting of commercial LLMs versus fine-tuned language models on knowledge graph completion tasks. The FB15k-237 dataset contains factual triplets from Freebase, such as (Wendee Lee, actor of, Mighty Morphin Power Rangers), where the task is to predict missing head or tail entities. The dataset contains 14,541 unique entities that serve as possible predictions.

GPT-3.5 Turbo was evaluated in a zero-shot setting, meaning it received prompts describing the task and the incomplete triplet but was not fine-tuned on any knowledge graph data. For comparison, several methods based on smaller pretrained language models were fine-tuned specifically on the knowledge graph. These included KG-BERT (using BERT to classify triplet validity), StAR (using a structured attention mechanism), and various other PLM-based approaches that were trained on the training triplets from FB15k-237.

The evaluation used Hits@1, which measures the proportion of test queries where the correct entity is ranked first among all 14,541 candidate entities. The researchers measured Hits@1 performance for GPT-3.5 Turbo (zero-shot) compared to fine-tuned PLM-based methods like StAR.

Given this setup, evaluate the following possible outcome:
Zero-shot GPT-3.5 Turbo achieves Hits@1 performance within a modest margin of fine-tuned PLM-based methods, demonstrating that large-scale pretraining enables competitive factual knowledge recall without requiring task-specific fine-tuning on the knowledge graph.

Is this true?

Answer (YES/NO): NO